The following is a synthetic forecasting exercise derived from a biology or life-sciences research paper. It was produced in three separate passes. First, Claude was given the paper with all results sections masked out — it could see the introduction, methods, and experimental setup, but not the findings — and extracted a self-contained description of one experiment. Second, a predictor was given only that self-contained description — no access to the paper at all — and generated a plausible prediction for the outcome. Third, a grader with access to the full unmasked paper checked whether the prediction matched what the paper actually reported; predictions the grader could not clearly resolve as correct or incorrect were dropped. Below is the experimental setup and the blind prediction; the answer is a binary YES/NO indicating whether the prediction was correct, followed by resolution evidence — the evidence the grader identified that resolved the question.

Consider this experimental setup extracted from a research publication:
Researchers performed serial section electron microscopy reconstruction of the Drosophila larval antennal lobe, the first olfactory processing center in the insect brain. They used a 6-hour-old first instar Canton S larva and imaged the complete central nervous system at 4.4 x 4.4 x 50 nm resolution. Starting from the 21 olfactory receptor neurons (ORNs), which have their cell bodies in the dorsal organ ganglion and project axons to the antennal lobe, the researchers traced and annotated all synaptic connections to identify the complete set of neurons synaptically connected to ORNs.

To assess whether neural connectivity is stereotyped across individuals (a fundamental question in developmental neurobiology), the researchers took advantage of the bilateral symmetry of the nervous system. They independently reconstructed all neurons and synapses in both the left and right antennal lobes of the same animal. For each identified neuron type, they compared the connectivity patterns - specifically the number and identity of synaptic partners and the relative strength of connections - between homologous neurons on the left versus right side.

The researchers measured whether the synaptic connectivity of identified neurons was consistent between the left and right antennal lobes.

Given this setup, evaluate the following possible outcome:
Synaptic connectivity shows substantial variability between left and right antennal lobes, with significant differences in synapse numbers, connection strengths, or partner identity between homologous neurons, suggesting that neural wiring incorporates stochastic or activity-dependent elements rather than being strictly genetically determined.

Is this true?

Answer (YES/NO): NO